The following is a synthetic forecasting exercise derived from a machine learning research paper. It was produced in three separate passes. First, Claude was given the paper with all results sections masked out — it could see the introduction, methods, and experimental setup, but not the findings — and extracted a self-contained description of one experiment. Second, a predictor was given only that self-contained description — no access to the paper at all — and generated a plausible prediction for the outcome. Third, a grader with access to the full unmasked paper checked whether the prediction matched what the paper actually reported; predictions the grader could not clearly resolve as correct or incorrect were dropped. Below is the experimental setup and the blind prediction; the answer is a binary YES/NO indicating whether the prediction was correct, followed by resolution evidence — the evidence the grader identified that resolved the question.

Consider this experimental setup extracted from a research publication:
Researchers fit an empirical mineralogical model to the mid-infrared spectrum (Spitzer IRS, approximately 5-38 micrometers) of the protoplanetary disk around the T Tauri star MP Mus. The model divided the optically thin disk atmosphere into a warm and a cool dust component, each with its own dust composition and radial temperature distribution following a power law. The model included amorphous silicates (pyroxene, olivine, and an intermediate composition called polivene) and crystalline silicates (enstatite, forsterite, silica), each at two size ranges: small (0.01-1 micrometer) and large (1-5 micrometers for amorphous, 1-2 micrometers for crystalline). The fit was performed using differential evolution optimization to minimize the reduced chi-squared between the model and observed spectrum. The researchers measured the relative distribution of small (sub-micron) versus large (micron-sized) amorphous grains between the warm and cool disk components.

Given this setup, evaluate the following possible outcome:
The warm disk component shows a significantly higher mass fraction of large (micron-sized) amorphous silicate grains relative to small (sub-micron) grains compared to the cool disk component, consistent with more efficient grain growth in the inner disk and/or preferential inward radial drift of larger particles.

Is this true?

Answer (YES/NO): YES